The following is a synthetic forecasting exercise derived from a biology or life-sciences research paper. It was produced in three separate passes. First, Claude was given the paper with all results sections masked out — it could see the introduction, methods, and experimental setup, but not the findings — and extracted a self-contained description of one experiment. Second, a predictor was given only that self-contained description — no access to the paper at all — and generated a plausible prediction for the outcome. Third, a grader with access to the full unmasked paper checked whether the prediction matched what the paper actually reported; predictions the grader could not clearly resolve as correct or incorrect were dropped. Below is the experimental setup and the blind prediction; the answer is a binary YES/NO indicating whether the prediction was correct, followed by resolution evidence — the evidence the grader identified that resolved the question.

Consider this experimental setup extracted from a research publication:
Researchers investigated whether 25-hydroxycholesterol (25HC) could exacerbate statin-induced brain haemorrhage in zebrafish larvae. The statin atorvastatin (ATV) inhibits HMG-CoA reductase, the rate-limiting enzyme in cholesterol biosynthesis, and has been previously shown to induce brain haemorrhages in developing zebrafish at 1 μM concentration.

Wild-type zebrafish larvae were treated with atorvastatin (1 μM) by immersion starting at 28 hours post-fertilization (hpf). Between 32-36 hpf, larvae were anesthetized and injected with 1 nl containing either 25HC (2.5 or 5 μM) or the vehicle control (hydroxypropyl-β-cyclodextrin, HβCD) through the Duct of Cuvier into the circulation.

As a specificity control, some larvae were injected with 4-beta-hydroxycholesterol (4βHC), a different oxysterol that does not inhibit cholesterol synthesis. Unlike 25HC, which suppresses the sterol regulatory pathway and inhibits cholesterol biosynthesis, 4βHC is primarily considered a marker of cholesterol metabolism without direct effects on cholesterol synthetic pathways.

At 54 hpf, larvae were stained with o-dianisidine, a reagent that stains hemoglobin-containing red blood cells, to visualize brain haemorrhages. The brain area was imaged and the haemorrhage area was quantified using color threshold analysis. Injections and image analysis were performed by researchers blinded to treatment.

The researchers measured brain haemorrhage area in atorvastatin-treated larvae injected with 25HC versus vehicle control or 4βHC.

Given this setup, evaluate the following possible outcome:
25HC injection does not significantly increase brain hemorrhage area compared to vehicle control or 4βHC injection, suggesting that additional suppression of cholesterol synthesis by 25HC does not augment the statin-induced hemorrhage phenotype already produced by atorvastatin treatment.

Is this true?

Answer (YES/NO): NO